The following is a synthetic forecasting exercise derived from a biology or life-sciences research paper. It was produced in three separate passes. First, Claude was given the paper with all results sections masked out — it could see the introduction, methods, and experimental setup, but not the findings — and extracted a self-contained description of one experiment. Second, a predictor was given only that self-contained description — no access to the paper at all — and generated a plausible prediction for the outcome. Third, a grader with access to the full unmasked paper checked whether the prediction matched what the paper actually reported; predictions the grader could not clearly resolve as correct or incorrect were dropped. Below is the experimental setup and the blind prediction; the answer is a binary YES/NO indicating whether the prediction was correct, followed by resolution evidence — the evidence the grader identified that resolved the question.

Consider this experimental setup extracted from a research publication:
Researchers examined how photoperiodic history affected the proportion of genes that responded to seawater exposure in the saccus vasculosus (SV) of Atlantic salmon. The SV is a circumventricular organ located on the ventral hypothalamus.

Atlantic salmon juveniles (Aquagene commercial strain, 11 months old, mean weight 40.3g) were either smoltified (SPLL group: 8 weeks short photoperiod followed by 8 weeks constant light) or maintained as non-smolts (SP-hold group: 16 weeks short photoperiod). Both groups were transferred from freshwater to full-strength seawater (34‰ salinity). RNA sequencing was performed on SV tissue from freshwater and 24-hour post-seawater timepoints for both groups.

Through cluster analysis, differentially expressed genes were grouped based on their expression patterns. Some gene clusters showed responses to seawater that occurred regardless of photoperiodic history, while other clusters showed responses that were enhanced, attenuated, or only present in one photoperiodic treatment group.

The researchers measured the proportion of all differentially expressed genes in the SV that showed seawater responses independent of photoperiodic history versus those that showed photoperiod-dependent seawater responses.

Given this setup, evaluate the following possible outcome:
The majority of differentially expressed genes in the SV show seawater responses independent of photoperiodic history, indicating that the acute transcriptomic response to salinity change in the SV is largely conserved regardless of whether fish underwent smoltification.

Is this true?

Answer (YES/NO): NO